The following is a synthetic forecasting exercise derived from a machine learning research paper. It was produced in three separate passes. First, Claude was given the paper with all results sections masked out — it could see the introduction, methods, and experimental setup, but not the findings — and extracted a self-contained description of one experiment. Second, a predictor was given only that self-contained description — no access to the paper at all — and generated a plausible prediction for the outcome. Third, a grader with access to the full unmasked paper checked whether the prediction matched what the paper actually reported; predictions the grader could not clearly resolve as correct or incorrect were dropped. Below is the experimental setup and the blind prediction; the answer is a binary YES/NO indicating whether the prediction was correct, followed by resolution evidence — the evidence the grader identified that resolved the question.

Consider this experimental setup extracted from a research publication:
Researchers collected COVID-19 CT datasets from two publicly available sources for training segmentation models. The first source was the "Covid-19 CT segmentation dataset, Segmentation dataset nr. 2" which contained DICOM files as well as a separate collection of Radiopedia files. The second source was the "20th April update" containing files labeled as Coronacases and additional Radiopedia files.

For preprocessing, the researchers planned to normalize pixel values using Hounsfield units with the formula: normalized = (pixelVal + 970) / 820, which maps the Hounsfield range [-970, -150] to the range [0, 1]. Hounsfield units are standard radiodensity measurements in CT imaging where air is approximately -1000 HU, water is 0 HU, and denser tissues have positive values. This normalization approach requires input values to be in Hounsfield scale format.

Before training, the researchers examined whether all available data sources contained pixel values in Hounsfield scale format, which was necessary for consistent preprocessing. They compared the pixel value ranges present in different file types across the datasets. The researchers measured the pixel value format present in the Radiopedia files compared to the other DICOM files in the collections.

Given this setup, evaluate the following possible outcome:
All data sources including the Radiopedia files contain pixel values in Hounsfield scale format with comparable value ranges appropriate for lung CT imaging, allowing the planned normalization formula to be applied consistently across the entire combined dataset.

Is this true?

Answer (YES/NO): NO